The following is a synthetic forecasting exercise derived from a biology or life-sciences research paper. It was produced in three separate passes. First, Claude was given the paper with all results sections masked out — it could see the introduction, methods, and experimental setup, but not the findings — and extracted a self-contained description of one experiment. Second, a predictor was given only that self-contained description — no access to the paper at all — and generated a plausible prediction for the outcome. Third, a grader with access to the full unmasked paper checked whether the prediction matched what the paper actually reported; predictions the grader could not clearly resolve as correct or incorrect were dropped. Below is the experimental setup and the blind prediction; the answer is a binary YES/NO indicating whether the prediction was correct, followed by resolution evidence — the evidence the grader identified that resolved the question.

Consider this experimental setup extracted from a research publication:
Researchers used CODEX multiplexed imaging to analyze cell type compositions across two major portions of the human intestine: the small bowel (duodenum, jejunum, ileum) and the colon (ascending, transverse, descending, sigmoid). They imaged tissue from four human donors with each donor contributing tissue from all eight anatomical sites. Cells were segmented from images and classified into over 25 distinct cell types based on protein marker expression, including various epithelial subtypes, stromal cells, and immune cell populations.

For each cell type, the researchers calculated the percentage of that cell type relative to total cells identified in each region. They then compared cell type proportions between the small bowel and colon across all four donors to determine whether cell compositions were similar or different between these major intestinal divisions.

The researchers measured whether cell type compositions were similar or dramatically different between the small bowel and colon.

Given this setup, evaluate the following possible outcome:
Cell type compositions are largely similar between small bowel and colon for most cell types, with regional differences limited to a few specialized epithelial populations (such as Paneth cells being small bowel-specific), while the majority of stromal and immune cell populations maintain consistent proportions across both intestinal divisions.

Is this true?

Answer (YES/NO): NO